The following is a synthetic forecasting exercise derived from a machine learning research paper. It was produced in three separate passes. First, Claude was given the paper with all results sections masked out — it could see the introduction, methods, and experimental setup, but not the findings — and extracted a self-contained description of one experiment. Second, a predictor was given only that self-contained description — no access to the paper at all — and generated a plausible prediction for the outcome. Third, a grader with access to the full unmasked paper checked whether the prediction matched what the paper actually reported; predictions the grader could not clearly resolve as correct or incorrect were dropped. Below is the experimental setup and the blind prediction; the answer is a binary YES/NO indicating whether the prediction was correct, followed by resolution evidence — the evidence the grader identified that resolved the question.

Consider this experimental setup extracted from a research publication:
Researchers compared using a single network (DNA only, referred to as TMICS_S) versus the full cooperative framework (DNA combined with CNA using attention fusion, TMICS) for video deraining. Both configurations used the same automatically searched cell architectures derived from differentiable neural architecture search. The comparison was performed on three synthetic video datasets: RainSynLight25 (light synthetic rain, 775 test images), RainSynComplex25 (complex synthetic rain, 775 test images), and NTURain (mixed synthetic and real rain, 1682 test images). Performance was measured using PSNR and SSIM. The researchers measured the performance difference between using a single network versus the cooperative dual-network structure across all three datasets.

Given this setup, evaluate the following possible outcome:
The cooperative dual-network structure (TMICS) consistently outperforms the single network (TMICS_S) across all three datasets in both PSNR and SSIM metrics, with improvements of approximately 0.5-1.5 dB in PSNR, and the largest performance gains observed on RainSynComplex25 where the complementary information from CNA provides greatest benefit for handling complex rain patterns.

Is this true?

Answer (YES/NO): NO